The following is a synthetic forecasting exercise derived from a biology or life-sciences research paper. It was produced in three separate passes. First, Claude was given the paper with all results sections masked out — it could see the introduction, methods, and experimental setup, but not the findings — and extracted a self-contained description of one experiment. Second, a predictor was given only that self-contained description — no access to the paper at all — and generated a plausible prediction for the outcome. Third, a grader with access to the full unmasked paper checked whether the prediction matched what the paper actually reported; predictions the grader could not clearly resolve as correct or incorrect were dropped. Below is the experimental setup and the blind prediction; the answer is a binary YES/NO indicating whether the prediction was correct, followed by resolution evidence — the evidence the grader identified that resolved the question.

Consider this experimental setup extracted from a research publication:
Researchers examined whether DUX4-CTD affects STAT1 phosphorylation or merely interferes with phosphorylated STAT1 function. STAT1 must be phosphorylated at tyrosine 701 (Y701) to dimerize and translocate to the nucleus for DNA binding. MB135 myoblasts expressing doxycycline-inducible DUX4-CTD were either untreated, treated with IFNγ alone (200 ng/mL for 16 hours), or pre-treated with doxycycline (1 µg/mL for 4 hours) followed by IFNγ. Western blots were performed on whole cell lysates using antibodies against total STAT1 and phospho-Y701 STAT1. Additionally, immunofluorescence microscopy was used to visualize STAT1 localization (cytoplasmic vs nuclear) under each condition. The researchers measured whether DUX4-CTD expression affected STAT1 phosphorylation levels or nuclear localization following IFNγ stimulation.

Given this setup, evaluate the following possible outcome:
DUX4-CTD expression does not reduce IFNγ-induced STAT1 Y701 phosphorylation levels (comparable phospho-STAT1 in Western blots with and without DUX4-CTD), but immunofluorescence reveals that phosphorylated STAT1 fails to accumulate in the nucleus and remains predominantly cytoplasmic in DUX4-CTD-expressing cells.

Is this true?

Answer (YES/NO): NO